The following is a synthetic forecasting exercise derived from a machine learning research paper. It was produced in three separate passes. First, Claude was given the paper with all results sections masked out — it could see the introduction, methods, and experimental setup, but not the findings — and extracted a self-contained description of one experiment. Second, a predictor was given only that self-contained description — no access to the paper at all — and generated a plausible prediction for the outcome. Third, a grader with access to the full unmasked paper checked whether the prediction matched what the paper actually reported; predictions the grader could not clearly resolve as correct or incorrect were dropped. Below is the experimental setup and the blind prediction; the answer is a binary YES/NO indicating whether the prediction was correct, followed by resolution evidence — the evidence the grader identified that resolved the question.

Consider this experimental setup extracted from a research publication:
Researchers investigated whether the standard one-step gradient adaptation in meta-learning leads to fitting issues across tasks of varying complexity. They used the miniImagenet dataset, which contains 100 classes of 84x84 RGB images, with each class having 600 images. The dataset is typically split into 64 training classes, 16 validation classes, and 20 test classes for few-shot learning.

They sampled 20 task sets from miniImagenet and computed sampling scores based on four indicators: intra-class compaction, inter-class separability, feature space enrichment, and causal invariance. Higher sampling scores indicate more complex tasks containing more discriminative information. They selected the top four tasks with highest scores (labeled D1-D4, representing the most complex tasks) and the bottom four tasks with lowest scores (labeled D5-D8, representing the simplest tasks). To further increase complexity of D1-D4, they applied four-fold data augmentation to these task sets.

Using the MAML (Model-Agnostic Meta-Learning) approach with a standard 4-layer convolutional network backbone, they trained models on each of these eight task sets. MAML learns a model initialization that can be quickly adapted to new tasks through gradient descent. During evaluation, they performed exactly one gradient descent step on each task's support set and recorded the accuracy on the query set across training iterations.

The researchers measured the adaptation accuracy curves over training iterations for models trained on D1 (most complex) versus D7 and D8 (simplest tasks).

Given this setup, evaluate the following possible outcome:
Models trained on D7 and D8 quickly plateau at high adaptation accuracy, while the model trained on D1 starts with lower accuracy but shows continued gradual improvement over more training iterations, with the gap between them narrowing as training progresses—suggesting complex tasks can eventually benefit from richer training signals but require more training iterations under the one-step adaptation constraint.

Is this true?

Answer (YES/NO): NO